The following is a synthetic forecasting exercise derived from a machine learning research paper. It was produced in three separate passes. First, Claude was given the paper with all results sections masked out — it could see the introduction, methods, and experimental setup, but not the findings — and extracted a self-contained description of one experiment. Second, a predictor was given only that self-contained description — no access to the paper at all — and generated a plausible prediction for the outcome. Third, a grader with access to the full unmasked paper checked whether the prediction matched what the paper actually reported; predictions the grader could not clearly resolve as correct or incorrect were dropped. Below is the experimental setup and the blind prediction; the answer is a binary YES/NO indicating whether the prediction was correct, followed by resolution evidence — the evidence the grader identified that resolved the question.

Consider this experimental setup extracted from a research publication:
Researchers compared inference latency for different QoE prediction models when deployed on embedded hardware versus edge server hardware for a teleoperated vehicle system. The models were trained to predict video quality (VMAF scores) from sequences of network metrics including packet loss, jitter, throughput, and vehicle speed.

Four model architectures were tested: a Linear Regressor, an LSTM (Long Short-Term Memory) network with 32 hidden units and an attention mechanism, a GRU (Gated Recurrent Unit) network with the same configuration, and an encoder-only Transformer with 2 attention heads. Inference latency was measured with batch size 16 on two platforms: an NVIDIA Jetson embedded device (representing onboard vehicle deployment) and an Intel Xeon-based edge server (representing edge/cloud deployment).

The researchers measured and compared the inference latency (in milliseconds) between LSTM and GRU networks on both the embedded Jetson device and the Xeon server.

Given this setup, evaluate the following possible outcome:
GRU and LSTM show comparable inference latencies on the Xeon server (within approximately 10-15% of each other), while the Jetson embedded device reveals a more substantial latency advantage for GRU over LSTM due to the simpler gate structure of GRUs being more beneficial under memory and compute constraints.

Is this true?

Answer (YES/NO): YES